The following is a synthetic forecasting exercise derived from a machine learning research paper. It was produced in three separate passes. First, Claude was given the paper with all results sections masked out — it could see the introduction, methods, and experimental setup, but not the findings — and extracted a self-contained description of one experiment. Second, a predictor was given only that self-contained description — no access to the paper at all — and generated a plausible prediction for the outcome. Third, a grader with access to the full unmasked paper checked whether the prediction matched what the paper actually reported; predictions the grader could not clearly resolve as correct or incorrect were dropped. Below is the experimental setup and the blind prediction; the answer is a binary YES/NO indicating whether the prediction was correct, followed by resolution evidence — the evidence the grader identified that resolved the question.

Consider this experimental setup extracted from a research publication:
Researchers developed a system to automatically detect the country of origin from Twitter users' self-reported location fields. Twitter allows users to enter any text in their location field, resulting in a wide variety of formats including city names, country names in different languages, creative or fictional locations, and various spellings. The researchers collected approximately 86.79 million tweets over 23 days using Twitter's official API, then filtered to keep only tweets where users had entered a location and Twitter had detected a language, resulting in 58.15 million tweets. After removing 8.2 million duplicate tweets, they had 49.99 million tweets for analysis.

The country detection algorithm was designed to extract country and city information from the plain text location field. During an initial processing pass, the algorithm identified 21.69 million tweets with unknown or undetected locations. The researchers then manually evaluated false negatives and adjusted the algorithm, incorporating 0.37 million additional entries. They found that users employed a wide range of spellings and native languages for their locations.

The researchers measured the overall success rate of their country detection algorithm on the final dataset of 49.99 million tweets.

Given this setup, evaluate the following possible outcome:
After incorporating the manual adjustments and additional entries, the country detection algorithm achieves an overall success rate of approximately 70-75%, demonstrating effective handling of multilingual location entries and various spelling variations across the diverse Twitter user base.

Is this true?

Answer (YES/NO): NO